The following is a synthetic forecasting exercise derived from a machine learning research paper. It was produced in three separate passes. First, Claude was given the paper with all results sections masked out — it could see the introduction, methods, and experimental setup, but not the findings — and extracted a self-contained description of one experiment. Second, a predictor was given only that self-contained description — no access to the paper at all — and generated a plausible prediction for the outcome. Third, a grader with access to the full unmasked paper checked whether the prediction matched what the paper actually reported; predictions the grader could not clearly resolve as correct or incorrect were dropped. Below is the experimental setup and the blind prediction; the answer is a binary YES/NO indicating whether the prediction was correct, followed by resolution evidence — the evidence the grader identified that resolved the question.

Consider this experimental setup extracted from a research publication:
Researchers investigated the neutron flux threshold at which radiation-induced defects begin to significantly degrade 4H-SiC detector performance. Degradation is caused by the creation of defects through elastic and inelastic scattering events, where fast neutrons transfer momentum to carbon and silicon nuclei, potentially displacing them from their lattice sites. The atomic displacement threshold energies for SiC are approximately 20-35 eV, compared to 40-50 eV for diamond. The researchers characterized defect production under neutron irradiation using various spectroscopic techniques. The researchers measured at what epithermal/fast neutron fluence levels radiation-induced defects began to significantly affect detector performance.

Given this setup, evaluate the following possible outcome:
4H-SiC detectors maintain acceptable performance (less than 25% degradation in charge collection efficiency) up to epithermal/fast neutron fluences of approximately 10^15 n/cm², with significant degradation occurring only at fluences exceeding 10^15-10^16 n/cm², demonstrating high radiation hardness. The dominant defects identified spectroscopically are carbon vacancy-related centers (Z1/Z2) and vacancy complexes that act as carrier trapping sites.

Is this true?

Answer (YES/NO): NO